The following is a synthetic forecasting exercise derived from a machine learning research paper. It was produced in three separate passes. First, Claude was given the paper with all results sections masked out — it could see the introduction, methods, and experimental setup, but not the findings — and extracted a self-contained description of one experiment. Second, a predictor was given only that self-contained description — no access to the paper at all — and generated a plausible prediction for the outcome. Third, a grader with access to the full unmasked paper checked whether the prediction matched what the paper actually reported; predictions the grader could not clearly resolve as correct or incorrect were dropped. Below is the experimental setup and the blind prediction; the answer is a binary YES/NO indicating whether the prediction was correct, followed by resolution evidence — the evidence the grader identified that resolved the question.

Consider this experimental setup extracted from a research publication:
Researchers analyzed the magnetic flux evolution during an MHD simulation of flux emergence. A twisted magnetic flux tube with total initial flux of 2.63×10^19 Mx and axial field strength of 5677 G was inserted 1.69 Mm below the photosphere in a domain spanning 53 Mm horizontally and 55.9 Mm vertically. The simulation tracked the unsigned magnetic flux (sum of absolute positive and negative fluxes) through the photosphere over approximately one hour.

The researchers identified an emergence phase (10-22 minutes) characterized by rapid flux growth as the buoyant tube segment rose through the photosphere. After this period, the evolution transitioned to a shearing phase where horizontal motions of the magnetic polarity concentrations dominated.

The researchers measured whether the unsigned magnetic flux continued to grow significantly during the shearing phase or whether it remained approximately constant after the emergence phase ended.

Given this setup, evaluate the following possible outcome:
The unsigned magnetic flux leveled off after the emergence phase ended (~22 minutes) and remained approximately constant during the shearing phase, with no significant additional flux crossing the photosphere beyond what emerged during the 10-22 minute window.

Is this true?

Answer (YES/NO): NO